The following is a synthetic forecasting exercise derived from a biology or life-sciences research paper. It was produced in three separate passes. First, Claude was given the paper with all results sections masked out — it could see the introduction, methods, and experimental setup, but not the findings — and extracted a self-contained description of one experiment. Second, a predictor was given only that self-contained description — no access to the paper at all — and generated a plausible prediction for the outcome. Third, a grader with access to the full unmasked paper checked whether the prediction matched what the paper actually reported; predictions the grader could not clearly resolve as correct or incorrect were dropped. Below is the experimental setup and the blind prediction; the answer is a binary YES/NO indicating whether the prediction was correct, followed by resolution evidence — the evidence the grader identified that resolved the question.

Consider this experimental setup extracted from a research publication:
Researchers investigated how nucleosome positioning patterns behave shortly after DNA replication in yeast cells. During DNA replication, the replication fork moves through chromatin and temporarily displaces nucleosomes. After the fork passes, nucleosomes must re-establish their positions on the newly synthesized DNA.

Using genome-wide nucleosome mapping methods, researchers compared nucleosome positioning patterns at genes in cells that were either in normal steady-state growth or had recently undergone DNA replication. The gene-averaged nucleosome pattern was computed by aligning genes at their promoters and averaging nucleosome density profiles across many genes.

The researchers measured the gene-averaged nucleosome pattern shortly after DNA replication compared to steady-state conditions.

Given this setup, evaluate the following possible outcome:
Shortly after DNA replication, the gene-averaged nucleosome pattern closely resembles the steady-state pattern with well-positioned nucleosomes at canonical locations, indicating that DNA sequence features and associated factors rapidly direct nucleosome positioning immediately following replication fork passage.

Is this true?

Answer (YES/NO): NO